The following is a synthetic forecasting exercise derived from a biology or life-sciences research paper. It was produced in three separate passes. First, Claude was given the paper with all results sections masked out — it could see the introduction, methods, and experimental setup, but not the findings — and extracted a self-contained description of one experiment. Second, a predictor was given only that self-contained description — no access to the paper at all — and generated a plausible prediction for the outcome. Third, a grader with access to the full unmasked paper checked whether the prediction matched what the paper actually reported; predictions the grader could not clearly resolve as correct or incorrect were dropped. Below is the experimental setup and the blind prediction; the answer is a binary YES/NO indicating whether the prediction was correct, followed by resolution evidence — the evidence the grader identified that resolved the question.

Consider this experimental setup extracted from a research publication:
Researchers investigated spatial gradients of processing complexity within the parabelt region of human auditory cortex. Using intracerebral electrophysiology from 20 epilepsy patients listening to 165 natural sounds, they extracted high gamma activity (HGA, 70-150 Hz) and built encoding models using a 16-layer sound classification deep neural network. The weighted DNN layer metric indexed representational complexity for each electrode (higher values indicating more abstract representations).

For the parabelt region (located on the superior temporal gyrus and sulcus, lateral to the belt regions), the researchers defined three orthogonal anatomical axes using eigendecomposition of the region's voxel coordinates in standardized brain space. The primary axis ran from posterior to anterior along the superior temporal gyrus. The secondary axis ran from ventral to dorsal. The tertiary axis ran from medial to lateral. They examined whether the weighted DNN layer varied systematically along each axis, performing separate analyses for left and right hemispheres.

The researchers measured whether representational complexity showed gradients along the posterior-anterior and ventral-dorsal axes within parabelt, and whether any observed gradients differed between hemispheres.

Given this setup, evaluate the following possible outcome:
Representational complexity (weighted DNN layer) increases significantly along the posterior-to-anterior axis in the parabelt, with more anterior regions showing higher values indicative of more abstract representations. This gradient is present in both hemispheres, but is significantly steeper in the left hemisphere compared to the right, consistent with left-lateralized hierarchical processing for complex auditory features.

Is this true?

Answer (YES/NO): NO